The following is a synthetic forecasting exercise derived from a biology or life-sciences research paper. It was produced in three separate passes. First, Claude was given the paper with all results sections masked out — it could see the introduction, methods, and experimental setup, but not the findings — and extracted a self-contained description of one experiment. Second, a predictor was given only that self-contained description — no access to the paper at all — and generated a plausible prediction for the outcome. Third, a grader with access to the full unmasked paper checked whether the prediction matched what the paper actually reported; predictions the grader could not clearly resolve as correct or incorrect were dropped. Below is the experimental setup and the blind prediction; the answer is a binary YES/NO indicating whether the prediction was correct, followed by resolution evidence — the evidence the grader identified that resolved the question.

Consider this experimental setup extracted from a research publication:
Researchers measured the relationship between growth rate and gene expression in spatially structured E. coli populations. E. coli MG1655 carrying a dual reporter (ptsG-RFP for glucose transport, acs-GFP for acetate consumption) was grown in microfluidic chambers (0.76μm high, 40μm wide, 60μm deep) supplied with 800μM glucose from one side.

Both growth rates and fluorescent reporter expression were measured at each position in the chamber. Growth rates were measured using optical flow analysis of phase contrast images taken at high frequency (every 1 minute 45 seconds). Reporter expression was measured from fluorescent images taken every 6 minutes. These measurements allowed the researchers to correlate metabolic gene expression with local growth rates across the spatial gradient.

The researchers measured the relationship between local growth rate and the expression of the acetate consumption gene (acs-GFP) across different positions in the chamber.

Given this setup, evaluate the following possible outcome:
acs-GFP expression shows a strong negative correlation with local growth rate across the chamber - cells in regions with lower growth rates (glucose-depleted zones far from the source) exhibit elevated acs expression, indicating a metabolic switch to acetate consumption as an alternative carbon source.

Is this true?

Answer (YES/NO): YES